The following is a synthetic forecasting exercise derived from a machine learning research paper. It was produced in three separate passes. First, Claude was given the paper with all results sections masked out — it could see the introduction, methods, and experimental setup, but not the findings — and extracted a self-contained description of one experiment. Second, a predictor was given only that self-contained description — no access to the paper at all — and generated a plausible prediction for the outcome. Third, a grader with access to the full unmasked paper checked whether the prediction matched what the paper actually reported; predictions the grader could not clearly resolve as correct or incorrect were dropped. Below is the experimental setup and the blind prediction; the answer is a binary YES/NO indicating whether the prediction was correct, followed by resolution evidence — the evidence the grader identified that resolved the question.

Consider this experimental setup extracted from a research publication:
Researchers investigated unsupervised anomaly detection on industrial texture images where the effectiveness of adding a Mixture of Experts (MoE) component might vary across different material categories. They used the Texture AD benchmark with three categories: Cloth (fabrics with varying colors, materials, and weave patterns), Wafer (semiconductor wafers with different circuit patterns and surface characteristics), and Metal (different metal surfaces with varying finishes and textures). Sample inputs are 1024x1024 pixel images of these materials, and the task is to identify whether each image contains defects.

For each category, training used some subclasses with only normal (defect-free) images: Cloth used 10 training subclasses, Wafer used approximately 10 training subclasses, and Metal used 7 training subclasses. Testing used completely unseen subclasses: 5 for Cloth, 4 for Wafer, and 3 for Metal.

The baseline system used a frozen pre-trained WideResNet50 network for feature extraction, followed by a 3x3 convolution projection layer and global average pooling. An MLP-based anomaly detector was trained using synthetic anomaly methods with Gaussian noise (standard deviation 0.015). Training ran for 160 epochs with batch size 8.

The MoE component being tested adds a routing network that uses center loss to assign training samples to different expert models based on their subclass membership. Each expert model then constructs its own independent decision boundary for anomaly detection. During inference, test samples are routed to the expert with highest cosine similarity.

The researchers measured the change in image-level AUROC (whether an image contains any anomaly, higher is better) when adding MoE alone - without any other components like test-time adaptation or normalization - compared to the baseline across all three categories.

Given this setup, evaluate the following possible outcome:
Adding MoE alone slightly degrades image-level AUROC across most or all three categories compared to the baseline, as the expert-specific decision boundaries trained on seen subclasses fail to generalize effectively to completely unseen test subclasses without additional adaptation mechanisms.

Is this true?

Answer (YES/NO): NO